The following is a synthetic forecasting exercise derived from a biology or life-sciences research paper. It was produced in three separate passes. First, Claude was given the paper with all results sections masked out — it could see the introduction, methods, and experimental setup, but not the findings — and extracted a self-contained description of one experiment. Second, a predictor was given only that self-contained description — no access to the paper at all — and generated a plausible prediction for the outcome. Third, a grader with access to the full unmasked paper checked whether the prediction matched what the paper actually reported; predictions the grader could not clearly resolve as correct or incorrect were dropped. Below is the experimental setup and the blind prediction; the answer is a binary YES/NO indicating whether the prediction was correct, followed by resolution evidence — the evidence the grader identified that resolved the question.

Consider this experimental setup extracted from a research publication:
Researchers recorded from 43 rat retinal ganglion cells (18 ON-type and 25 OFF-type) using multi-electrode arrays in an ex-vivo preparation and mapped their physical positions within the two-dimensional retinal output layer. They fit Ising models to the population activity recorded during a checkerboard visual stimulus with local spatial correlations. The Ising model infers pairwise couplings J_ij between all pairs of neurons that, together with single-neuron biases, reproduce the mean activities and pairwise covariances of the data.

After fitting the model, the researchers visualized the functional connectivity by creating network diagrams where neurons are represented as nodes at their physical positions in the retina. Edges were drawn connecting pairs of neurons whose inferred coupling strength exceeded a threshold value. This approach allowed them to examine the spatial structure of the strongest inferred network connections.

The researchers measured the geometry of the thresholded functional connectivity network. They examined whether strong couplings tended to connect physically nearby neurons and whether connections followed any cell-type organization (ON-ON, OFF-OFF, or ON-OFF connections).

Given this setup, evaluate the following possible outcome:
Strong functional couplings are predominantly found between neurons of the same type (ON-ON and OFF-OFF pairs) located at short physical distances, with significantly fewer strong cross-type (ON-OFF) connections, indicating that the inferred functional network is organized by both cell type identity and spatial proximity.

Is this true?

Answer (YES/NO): YES